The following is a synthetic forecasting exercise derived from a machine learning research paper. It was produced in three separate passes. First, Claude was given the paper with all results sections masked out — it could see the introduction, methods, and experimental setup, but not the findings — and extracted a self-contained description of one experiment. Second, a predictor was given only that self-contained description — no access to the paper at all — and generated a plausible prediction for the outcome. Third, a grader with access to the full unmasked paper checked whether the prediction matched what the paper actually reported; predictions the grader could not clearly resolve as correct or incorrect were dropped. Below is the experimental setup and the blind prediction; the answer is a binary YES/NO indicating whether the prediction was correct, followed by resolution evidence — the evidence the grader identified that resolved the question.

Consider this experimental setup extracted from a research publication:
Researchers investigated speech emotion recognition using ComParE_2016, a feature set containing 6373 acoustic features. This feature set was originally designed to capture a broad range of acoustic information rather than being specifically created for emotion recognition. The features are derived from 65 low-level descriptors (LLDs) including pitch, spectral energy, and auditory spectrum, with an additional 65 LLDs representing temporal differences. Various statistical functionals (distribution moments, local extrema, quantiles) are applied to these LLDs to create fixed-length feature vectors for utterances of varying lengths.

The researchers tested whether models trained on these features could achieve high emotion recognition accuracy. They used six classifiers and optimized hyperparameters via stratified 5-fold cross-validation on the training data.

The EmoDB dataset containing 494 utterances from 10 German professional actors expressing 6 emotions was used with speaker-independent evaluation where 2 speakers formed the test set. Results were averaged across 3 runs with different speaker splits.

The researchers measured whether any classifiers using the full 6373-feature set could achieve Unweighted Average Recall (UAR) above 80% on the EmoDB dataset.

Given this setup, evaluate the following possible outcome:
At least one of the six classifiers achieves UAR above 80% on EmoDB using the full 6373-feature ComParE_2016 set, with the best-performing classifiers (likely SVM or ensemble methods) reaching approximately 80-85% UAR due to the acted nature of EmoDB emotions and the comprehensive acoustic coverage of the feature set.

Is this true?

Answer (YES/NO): YES